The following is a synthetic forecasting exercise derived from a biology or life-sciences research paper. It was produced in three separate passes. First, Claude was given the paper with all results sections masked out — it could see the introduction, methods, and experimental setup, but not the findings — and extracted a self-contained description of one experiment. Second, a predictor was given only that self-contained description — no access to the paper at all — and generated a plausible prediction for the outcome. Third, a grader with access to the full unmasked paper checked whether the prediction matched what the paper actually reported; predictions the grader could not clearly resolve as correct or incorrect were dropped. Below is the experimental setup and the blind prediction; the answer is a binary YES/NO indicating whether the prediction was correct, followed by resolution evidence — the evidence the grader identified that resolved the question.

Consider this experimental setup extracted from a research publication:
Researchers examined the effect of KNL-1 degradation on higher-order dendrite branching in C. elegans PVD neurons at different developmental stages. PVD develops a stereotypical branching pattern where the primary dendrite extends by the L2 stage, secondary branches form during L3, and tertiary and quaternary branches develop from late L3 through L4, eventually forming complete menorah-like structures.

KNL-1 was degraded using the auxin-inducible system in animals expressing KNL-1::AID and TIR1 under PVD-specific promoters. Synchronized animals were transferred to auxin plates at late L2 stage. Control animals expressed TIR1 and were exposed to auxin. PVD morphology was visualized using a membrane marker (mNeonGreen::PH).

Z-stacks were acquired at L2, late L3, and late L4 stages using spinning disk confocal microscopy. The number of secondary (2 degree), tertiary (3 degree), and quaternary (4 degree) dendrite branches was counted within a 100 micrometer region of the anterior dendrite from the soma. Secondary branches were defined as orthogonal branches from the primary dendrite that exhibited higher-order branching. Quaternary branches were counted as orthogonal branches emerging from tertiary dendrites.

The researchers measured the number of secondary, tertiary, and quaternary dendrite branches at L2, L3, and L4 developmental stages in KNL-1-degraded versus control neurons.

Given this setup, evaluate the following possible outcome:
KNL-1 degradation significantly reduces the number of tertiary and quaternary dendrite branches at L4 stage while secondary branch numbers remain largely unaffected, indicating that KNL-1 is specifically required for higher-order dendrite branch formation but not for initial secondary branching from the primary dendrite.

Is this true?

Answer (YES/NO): NO